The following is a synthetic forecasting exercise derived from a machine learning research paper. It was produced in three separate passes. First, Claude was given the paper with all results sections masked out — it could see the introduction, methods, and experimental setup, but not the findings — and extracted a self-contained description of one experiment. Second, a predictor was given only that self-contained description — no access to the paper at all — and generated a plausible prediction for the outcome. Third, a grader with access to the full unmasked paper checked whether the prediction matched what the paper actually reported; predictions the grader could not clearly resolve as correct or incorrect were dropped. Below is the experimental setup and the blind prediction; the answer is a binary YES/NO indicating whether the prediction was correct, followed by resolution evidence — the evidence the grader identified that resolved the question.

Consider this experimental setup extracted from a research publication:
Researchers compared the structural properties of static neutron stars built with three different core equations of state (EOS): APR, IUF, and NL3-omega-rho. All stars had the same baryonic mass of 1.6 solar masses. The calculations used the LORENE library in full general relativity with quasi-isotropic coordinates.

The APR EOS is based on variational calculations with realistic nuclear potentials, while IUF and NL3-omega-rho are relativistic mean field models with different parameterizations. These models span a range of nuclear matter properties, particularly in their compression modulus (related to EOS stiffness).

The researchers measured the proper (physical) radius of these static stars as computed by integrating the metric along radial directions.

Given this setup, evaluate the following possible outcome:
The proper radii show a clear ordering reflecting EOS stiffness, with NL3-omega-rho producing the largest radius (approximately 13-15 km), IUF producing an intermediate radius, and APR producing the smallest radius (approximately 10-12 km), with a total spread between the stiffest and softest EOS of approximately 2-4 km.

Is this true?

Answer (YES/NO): NO